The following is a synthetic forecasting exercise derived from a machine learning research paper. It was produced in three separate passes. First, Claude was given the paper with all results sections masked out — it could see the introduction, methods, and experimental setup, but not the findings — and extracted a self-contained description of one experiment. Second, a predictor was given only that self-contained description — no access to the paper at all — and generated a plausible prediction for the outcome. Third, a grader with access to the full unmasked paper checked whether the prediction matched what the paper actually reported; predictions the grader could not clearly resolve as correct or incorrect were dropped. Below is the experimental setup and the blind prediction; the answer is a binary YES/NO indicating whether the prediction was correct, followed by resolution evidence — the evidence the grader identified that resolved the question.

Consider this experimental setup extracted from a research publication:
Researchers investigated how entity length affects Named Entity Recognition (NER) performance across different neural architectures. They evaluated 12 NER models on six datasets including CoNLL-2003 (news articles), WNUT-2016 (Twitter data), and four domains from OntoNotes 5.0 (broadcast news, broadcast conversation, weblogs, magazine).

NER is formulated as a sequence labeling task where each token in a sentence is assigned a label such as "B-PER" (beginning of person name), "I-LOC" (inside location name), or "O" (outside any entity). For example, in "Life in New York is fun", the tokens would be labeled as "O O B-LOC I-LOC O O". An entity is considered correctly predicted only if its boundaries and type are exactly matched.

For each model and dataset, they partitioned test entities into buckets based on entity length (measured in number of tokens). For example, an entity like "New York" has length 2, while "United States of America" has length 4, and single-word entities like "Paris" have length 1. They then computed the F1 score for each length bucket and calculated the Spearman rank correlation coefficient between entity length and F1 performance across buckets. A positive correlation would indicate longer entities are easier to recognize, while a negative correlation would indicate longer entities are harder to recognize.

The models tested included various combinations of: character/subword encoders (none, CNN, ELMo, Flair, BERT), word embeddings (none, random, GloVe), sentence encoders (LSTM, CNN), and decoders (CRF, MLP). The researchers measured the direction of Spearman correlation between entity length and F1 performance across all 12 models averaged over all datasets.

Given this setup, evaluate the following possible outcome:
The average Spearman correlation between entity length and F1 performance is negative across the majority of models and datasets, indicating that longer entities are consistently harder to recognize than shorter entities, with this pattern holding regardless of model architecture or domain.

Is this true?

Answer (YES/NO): YES